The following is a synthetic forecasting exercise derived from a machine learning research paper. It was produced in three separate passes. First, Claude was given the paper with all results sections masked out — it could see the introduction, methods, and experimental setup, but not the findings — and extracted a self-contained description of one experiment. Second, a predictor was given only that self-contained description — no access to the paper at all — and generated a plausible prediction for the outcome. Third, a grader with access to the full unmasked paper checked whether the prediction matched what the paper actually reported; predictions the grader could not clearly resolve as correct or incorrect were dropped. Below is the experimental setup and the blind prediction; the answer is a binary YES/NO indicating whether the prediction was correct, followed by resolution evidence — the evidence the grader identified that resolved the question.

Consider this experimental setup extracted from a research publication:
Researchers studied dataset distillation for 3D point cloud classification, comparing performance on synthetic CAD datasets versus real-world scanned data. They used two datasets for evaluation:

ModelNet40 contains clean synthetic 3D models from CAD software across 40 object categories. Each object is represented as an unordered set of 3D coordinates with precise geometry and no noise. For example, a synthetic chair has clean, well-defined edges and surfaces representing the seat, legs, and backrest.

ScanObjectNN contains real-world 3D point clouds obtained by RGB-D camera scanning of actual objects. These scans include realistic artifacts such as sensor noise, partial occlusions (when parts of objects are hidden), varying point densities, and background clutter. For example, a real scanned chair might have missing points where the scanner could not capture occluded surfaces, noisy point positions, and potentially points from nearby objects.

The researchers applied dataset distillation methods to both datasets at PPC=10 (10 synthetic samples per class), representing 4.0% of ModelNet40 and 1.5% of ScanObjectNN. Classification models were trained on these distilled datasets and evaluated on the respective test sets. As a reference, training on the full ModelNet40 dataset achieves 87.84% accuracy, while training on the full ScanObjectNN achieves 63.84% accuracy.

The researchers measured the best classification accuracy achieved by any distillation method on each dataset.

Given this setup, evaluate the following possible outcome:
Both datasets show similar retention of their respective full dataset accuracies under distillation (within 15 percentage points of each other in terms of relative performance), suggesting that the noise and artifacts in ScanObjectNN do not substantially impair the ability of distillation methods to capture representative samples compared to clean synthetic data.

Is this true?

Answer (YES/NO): NO